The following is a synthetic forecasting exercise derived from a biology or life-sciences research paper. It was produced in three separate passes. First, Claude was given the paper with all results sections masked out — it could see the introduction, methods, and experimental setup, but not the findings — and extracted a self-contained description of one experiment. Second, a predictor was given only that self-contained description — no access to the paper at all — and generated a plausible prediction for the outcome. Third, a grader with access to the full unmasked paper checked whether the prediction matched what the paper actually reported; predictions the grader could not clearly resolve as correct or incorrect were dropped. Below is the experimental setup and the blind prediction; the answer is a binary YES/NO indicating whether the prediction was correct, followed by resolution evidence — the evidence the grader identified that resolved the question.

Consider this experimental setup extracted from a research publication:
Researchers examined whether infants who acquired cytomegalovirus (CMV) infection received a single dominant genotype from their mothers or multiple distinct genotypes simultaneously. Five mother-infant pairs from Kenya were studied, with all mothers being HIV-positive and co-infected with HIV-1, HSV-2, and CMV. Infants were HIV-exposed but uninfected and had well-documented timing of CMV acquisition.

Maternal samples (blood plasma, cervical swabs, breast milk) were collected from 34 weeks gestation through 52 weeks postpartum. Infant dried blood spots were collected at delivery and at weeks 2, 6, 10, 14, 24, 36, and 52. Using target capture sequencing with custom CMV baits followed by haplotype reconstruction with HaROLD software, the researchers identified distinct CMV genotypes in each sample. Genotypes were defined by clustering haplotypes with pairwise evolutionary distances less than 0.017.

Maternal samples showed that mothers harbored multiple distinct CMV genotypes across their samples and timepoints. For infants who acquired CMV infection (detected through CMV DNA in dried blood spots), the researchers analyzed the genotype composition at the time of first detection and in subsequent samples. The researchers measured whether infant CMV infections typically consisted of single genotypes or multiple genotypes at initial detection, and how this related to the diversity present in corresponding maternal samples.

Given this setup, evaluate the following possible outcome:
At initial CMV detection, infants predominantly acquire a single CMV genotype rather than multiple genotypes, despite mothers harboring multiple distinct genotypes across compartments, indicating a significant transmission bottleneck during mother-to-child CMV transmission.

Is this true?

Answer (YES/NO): YES